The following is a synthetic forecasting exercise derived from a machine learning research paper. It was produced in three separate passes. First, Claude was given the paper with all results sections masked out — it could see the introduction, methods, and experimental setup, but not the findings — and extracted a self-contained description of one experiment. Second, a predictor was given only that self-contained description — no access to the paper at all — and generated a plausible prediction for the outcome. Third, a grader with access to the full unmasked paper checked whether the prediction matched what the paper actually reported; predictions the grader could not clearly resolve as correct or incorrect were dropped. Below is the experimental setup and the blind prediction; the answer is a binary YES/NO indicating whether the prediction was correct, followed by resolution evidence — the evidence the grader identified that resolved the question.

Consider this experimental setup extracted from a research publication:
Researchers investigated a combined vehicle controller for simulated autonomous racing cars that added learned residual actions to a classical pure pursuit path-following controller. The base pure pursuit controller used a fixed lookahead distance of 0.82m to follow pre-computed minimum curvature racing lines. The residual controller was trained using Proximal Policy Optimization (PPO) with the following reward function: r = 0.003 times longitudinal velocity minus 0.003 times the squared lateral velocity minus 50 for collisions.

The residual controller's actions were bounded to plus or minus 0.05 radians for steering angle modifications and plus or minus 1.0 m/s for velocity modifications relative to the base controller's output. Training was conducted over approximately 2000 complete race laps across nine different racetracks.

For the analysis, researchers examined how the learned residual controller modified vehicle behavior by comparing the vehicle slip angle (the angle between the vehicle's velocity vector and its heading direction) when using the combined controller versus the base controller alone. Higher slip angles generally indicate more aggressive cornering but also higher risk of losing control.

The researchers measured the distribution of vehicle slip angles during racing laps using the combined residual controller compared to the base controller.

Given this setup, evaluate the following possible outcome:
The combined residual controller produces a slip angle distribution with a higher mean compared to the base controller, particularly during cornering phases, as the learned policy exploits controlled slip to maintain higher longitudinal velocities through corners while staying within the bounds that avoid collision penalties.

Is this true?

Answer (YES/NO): YES